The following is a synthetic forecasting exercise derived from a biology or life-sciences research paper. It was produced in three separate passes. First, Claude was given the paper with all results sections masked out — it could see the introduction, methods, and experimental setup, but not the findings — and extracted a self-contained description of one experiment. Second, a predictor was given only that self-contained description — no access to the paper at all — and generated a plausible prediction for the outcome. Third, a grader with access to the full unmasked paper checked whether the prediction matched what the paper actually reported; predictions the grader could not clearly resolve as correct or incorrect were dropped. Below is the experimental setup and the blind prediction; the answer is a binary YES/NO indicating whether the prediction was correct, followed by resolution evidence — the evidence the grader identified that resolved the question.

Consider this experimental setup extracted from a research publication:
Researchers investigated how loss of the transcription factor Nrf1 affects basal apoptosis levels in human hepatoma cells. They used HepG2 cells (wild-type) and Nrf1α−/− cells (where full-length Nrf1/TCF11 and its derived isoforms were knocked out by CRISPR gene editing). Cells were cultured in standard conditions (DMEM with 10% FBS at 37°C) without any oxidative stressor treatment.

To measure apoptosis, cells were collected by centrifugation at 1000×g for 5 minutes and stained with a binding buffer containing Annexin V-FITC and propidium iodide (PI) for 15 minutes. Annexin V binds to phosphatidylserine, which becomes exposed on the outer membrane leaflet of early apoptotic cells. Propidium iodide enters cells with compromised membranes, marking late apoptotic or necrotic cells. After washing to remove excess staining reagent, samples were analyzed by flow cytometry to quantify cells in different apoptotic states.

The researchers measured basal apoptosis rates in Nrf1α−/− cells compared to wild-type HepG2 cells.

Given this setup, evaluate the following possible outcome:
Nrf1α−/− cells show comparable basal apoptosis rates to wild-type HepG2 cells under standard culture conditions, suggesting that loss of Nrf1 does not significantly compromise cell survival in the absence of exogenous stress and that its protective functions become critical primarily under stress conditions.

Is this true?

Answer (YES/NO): NO